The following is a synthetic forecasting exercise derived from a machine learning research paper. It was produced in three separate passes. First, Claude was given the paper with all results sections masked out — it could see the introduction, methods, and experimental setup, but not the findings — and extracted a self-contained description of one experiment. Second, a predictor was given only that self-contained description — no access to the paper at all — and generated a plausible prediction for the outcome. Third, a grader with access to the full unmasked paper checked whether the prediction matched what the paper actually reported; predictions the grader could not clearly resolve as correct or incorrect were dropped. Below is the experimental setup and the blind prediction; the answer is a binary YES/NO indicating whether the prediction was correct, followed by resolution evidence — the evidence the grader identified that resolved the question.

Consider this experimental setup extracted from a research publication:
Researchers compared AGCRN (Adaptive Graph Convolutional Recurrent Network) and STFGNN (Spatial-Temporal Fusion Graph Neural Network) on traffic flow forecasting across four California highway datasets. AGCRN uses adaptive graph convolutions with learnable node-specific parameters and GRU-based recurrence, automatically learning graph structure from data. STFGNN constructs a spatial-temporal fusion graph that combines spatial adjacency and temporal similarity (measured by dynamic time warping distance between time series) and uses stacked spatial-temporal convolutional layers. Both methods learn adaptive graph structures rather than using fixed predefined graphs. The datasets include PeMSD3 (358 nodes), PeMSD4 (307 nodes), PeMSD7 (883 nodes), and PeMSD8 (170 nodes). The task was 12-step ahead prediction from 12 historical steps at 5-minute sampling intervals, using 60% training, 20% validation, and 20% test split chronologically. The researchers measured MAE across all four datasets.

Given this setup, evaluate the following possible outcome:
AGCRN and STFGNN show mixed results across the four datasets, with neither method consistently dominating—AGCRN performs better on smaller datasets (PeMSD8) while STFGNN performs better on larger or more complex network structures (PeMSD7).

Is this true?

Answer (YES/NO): NO